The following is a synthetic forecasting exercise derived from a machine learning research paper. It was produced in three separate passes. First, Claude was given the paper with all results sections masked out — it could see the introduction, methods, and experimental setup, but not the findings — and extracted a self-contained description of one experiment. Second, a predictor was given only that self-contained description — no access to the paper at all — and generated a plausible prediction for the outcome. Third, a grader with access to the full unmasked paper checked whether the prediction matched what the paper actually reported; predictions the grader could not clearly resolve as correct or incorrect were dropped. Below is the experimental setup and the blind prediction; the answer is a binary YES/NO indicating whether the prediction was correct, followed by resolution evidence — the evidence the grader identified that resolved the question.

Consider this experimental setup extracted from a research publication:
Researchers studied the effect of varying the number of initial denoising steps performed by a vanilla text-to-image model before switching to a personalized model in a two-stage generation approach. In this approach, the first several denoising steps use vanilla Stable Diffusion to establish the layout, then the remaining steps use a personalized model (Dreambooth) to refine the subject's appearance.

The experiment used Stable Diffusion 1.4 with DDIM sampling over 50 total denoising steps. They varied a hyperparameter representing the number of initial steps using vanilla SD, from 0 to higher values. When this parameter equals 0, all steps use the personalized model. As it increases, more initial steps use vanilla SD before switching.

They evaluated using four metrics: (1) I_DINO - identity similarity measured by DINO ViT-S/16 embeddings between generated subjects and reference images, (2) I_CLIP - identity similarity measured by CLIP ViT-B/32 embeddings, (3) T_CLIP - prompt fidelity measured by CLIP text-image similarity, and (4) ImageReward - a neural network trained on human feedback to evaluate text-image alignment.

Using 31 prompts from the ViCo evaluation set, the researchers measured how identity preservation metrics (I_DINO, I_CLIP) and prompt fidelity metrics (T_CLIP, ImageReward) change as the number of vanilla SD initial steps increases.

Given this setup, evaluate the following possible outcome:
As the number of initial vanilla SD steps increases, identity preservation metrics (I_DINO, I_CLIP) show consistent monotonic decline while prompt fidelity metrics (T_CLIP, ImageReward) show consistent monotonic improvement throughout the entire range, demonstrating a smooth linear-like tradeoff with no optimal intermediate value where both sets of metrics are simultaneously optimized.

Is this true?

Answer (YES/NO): NO